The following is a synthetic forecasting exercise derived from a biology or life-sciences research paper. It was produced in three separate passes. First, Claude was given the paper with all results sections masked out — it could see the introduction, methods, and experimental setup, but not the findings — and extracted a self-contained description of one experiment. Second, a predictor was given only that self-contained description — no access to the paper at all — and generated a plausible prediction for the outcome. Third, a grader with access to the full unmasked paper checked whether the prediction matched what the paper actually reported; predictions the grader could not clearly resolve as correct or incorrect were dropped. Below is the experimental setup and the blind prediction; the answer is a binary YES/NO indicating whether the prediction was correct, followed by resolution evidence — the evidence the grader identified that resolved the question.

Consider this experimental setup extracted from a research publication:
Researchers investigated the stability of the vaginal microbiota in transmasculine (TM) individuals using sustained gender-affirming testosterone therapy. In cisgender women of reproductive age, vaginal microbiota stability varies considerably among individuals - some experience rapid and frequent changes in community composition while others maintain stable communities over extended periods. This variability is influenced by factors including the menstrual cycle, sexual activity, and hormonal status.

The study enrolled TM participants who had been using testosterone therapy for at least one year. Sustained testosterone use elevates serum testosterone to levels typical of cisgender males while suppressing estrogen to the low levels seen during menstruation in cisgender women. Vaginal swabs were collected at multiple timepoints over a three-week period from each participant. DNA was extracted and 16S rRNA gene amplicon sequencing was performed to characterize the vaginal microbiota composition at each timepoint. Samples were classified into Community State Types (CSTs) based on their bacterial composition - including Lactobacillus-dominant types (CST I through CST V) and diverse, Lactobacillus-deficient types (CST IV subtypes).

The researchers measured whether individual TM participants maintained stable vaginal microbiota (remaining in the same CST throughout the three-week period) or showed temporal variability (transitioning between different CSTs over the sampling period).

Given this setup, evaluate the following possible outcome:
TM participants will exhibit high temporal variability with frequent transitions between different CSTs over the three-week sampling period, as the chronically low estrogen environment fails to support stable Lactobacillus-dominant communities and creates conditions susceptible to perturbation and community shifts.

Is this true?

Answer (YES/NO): NO